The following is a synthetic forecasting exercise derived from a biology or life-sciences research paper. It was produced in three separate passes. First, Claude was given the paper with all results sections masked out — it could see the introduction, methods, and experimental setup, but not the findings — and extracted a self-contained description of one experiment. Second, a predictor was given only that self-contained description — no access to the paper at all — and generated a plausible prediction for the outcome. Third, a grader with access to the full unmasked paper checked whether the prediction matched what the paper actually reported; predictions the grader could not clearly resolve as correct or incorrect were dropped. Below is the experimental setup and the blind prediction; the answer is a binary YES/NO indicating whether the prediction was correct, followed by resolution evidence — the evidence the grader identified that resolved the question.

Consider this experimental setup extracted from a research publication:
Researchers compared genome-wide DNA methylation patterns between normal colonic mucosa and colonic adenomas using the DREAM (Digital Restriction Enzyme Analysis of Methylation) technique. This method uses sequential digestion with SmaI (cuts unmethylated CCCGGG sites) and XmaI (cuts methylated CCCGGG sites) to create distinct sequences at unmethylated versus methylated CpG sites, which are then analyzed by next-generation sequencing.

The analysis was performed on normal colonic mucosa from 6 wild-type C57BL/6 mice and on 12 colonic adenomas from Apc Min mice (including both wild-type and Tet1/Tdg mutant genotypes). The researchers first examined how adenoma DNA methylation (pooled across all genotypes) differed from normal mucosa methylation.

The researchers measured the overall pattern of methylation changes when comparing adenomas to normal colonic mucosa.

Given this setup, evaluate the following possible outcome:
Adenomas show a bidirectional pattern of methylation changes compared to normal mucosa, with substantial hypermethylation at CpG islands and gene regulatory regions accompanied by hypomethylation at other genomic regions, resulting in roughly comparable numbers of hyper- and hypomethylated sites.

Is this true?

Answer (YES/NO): NO